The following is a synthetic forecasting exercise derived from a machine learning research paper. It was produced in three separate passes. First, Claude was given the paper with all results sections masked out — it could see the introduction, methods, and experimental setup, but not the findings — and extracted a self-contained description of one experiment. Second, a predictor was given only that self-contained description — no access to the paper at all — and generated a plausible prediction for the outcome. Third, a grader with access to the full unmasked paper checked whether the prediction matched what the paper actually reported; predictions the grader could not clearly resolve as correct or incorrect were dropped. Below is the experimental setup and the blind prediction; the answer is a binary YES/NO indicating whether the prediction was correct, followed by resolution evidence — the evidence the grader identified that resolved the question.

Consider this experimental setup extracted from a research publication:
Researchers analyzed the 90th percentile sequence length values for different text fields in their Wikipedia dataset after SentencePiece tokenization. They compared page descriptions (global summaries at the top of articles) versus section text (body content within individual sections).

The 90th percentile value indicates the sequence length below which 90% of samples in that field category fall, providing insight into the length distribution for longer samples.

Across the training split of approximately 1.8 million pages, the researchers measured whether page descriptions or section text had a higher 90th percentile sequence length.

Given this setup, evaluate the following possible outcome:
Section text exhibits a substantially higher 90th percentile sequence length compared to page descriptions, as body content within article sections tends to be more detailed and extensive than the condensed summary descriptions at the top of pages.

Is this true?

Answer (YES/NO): YES